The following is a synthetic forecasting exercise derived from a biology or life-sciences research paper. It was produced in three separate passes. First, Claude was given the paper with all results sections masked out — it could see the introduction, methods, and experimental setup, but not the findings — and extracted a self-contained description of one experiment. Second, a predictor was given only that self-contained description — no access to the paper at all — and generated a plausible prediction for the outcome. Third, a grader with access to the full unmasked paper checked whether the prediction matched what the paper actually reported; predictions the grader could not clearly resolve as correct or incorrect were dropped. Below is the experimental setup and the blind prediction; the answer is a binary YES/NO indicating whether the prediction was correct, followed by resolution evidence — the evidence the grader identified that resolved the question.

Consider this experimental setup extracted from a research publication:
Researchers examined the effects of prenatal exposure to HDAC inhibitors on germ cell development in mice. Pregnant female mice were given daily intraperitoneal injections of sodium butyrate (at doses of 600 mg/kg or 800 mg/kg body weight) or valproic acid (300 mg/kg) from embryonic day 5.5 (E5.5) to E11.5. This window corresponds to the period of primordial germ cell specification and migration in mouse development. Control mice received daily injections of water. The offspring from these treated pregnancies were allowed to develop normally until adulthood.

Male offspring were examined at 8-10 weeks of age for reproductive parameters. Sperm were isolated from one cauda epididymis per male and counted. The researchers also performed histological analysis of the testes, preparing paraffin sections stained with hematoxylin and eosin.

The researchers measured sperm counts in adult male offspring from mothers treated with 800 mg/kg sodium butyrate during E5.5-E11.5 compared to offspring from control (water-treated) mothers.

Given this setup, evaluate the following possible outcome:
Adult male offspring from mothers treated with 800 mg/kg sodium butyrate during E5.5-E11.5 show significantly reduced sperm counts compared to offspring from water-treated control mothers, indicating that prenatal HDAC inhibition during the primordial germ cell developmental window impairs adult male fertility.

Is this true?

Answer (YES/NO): YES